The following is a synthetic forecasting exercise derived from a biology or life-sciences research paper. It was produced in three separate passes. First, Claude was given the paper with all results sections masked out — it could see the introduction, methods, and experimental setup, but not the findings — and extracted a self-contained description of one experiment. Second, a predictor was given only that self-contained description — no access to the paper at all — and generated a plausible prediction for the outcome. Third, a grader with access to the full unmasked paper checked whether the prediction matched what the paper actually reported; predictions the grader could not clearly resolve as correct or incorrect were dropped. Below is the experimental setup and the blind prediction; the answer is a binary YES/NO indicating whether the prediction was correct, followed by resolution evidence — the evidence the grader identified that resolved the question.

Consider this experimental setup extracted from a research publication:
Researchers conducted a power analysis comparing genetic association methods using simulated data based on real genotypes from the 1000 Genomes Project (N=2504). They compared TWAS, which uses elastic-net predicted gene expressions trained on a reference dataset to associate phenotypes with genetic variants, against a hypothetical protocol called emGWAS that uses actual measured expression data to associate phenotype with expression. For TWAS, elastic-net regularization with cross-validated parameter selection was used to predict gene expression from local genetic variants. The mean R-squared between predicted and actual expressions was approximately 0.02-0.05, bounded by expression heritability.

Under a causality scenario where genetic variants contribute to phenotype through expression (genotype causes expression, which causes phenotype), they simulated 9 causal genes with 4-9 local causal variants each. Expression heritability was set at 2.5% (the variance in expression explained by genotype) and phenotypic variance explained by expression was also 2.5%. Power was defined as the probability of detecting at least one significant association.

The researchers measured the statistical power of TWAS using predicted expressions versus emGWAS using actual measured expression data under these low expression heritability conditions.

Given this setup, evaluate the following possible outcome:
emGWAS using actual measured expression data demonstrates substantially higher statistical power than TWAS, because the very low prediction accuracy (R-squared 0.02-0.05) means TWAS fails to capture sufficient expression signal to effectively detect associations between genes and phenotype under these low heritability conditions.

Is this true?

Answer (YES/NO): YES